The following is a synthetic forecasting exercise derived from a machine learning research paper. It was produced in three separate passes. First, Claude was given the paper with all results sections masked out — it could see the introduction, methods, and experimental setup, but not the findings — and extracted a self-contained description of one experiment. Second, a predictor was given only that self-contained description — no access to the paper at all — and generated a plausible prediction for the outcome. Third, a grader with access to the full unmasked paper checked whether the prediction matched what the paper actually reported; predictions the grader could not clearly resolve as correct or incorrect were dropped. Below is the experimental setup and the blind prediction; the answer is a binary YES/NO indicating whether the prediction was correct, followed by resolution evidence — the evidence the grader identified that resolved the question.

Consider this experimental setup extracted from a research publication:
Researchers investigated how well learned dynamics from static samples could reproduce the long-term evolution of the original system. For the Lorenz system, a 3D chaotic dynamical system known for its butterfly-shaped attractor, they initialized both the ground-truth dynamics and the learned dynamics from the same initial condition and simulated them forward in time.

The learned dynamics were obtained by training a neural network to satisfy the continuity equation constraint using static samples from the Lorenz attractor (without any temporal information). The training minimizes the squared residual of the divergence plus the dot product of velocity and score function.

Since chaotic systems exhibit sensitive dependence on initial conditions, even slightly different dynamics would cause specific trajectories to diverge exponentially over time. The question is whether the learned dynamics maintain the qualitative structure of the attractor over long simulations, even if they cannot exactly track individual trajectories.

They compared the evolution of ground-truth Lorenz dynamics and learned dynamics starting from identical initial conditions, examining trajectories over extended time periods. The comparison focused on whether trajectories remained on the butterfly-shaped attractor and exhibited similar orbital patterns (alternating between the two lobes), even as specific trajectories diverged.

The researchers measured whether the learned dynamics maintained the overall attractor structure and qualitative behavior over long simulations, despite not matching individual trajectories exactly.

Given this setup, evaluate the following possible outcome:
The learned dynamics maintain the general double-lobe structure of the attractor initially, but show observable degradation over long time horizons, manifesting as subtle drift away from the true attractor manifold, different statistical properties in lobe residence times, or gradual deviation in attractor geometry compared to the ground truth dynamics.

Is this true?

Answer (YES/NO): NO